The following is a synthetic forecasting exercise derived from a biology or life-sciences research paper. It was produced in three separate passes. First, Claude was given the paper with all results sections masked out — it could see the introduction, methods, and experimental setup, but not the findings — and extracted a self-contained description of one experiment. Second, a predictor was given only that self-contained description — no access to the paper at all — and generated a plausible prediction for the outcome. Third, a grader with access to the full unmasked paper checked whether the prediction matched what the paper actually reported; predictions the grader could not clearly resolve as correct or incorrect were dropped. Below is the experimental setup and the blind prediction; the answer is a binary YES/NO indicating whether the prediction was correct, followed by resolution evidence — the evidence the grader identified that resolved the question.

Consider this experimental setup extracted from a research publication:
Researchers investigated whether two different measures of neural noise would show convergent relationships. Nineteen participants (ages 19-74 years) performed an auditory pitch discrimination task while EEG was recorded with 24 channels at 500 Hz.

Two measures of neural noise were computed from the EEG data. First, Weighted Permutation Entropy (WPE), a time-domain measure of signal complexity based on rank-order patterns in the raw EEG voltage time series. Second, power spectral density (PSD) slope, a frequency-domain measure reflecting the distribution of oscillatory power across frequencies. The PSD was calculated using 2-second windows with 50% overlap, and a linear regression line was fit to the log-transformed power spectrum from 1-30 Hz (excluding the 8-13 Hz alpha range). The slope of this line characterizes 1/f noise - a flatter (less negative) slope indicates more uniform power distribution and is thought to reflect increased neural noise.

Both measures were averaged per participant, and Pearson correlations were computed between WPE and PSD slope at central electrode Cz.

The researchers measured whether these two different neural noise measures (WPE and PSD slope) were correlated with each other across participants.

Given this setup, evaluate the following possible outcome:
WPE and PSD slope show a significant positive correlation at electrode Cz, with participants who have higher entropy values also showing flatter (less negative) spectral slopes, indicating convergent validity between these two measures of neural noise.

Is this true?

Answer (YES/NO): YES